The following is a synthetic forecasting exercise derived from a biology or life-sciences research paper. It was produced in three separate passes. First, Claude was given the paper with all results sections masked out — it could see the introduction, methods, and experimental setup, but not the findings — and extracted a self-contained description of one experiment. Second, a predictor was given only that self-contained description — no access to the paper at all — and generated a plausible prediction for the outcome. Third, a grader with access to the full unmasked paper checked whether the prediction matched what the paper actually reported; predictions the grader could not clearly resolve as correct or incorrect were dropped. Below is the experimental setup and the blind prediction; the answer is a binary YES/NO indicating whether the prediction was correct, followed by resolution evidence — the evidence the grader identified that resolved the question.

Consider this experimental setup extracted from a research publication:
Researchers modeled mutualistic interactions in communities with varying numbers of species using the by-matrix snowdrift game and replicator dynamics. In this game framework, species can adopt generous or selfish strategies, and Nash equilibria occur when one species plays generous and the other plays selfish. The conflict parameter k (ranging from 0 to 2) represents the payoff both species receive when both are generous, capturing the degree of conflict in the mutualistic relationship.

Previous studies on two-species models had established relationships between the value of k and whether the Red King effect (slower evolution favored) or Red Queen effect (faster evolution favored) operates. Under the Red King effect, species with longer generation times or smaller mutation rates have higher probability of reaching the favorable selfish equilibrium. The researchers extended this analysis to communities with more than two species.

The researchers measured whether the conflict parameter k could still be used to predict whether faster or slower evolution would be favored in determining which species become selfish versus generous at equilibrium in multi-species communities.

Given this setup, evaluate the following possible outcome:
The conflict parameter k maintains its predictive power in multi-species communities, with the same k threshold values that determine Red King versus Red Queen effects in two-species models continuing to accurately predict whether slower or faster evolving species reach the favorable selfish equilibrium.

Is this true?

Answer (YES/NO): NO